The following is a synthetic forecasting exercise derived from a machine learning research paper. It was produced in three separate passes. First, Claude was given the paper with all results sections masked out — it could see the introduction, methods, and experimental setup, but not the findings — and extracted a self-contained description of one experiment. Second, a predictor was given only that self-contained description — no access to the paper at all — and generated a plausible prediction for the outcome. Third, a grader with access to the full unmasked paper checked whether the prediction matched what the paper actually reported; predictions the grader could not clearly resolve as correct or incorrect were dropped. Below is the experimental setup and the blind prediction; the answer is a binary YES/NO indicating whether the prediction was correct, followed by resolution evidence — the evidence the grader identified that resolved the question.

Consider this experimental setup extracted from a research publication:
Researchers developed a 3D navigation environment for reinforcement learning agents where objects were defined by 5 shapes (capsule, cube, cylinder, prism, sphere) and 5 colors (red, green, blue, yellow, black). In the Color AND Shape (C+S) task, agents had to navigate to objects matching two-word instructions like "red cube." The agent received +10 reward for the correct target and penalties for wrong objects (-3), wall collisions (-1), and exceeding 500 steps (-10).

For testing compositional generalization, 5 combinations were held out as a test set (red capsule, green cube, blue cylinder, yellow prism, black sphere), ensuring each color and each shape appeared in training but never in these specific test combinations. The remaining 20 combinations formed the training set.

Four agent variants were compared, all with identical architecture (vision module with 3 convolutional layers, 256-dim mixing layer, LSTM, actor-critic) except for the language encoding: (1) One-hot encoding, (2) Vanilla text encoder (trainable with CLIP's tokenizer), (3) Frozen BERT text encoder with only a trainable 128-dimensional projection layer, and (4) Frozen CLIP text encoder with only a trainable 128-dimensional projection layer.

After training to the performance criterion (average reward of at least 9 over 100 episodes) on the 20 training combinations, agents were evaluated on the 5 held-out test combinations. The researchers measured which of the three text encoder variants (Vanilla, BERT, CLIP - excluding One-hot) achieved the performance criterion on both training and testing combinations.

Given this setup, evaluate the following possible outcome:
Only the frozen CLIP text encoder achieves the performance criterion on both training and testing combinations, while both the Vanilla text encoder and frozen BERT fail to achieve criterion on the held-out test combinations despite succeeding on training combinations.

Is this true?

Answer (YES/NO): NO